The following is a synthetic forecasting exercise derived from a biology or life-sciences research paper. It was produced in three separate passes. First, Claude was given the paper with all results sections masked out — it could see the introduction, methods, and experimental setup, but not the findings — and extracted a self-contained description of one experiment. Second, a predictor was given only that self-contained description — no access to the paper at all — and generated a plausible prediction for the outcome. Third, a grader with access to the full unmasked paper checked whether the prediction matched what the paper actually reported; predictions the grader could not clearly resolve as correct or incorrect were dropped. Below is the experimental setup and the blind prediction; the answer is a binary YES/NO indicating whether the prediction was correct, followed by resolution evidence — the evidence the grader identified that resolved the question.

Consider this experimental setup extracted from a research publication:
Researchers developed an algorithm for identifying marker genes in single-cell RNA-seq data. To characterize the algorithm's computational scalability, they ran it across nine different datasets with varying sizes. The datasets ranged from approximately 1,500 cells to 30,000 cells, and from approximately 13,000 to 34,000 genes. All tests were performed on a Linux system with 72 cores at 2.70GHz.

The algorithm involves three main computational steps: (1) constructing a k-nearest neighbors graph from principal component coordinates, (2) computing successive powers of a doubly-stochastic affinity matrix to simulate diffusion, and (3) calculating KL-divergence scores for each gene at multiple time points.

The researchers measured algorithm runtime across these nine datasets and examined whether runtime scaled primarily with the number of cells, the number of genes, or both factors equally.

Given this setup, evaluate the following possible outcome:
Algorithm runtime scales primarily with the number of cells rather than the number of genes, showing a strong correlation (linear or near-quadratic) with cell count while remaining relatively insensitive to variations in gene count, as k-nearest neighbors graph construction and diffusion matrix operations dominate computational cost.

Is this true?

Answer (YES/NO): YES